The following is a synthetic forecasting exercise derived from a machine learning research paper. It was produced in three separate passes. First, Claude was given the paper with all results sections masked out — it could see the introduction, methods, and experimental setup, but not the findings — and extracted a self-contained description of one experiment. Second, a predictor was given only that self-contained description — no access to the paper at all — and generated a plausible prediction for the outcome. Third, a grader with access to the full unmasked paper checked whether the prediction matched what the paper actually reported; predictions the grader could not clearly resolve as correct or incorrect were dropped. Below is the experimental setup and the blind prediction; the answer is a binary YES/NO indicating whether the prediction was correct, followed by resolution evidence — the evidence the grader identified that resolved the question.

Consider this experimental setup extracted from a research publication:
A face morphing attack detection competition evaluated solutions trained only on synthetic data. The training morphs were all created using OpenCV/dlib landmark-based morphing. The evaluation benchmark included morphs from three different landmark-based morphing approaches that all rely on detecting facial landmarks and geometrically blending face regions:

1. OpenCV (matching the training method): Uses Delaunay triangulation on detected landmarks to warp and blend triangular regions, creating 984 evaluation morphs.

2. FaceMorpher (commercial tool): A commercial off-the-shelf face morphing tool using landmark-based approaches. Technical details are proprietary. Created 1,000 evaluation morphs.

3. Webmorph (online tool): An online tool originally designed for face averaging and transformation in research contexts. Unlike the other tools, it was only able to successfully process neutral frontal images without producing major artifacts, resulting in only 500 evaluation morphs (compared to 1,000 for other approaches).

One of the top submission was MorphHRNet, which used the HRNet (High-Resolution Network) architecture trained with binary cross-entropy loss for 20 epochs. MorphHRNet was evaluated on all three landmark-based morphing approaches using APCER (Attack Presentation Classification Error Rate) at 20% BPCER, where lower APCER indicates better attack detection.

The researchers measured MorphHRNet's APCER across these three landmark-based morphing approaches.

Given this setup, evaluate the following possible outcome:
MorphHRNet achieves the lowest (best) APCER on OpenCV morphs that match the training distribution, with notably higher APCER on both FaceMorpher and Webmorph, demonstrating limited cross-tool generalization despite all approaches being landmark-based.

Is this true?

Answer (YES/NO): NO